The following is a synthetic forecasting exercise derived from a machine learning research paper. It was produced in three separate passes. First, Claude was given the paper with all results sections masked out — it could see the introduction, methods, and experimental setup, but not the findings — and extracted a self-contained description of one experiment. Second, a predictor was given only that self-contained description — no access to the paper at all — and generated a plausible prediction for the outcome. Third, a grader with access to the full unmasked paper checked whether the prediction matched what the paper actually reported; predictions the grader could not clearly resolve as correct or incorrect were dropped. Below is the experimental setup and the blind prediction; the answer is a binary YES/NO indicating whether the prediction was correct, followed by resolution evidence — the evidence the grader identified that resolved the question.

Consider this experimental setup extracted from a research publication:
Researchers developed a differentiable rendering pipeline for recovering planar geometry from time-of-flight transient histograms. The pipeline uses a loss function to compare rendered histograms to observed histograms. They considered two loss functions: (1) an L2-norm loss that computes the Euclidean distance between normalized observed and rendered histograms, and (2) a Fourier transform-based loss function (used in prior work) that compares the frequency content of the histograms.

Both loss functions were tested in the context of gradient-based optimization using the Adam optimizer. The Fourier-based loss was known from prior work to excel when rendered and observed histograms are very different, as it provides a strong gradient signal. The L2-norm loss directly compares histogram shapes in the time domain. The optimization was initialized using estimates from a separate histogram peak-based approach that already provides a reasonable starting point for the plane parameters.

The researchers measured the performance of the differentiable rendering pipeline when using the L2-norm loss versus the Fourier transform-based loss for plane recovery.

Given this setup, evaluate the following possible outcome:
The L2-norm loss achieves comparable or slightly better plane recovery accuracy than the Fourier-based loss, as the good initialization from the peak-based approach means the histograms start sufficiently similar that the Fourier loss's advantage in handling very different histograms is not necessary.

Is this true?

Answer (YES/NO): YES